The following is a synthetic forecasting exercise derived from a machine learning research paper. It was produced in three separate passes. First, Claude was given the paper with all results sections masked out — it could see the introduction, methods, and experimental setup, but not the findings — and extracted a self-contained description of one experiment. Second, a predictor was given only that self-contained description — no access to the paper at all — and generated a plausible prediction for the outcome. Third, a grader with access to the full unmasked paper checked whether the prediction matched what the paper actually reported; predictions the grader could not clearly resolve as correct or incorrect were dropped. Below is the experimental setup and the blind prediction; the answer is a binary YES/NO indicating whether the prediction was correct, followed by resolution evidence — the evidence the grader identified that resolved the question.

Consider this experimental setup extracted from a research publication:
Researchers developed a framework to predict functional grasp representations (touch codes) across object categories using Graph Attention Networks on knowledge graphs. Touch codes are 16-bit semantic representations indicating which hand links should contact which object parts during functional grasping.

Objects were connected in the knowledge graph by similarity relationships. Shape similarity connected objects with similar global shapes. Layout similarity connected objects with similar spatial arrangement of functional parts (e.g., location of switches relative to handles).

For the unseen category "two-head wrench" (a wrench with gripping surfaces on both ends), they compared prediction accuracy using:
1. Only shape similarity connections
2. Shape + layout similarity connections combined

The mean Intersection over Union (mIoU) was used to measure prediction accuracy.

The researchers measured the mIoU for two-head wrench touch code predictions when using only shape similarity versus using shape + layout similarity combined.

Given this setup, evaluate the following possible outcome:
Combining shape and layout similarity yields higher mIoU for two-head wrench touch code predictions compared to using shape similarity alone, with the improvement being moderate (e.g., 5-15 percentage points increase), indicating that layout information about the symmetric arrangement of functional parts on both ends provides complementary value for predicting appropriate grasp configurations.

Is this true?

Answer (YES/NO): NO